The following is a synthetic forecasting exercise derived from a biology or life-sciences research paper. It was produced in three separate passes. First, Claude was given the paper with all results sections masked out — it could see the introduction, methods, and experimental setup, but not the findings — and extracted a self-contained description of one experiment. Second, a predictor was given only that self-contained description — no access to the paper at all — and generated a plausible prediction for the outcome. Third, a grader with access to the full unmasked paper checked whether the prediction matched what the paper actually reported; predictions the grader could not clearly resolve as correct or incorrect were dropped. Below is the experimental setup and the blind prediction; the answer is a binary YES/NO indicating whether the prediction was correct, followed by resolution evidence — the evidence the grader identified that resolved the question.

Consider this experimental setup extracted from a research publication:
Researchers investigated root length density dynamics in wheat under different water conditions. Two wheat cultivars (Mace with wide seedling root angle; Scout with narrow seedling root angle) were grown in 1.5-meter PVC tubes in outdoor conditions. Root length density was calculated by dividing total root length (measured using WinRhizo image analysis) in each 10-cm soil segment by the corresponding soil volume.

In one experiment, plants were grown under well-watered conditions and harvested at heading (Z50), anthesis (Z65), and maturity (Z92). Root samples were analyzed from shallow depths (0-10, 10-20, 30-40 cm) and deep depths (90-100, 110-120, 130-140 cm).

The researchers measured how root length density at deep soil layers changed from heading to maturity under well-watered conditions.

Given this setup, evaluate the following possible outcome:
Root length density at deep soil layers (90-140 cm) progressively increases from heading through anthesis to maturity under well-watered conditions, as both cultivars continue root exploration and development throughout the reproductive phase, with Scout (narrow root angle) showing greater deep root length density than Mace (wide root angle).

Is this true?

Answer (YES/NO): NO